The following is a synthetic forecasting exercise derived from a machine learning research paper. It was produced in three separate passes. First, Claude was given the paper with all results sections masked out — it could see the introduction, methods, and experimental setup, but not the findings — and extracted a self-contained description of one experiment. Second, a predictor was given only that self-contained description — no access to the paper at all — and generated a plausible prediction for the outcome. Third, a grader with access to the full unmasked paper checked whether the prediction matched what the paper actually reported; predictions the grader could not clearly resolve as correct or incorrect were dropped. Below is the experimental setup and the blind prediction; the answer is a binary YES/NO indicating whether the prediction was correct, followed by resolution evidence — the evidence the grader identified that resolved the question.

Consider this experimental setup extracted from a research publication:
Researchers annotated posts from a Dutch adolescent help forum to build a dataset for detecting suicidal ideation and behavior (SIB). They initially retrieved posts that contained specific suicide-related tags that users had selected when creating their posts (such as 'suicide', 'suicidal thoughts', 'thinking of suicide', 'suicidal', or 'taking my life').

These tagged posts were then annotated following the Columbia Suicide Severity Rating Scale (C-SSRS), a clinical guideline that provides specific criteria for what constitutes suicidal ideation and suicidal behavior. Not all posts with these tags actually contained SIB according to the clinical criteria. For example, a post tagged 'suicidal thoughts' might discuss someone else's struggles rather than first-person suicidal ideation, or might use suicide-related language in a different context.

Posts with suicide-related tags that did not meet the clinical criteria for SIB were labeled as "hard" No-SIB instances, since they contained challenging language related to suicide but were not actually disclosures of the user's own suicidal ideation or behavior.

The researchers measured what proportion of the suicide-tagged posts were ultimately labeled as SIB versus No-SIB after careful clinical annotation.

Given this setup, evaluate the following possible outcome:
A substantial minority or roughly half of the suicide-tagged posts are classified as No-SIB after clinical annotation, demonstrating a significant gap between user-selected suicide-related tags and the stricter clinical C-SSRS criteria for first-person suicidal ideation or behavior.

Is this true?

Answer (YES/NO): NO